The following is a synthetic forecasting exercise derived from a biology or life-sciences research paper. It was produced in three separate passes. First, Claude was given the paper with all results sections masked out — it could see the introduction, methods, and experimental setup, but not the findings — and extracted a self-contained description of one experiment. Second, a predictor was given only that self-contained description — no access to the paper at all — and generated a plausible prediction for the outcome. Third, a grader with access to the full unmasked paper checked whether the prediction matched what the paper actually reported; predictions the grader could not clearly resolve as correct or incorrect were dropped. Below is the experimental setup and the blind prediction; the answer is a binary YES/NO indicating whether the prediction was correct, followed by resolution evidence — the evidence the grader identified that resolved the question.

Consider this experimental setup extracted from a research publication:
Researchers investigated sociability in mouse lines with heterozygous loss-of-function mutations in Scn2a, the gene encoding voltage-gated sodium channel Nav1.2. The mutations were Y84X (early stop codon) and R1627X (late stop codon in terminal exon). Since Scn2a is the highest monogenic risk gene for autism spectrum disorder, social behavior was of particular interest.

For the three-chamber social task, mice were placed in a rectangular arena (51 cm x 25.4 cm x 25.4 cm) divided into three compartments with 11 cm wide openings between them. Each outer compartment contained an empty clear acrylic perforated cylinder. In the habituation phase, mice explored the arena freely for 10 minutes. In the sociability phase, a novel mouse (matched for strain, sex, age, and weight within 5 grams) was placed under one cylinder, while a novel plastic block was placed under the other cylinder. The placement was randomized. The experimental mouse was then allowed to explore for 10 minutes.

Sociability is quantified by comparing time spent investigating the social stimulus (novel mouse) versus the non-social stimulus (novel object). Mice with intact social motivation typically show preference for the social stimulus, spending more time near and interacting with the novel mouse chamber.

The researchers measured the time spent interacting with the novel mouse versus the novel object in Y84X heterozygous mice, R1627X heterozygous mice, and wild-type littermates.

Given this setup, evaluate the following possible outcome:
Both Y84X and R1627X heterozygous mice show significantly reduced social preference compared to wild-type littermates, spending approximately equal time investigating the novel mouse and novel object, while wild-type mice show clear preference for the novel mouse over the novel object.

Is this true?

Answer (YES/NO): NO